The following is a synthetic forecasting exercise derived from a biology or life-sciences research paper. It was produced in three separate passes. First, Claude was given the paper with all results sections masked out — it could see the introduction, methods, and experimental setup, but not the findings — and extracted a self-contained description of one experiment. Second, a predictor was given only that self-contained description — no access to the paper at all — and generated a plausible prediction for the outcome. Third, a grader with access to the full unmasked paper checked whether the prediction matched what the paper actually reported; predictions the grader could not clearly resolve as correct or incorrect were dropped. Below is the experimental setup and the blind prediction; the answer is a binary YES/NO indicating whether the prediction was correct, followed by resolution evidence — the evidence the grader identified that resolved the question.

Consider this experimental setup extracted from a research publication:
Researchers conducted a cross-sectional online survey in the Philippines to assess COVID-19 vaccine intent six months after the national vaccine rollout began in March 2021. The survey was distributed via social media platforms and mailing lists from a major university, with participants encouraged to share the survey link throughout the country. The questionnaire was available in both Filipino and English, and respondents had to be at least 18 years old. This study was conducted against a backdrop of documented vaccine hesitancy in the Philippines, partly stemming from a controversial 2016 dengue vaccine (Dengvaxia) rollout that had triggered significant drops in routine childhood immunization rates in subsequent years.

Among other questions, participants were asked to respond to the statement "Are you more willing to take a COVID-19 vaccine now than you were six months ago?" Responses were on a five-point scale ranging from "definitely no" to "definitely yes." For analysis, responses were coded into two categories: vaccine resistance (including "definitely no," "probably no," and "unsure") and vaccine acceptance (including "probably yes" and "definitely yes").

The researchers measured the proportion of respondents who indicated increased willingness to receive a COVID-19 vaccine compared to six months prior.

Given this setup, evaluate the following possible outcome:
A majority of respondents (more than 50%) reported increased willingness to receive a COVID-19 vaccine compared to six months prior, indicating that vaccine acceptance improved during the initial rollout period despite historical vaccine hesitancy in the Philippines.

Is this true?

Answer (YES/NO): YES